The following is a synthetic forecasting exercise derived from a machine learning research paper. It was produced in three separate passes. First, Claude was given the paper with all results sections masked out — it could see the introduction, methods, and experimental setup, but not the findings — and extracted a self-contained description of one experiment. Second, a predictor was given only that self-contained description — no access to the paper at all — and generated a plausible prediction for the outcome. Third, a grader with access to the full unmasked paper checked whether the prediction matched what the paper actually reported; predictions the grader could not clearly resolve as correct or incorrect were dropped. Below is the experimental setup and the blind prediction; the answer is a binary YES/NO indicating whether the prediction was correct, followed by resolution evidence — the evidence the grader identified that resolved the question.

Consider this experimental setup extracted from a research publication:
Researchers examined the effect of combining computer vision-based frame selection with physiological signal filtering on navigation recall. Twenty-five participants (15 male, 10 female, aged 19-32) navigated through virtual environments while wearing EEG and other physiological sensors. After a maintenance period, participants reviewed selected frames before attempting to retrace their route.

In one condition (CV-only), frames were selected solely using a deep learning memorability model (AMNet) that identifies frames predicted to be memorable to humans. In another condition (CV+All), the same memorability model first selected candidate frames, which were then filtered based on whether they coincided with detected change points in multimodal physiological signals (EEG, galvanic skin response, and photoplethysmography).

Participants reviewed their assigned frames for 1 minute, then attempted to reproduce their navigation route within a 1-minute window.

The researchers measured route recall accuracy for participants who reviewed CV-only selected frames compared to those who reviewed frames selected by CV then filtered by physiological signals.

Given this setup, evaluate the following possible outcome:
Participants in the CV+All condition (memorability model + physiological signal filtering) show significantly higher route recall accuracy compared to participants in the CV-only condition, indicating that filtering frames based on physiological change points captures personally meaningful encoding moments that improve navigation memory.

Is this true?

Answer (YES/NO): NO